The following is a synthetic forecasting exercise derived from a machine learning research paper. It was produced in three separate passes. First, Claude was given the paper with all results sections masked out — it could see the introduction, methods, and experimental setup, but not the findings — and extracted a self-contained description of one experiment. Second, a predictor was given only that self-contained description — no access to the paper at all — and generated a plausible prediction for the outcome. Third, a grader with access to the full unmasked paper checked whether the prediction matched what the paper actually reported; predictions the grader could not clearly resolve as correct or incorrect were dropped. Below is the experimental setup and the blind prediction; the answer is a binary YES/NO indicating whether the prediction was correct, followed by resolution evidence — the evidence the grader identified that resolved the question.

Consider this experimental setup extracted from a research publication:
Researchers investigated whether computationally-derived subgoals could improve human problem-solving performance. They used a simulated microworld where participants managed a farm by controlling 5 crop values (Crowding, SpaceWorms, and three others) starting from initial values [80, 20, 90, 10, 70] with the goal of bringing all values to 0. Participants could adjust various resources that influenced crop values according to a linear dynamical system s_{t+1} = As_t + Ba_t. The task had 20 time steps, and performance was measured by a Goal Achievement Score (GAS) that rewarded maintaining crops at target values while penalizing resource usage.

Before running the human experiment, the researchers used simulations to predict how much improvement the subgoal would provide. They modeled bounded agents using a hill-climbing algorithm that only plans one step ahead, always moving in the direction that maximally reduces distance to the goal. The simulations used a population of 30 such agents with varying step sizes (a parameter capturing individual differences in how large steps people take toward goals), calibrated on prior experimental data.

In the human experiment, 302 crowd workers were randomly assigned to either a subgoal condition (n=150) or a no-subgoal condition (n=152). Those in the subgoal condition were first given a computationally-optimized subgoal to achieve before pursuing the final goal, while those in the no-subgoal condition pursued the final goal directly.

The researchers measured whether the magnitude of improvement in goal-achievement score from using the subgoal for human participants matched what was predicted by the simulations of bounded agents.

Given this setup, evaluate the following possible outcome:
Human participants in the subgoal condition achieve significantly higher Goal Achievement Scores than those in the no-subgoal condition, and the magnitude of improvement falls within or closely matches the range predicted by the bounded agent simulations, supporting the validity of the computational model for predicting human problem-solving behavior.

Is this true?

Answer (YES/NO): NO